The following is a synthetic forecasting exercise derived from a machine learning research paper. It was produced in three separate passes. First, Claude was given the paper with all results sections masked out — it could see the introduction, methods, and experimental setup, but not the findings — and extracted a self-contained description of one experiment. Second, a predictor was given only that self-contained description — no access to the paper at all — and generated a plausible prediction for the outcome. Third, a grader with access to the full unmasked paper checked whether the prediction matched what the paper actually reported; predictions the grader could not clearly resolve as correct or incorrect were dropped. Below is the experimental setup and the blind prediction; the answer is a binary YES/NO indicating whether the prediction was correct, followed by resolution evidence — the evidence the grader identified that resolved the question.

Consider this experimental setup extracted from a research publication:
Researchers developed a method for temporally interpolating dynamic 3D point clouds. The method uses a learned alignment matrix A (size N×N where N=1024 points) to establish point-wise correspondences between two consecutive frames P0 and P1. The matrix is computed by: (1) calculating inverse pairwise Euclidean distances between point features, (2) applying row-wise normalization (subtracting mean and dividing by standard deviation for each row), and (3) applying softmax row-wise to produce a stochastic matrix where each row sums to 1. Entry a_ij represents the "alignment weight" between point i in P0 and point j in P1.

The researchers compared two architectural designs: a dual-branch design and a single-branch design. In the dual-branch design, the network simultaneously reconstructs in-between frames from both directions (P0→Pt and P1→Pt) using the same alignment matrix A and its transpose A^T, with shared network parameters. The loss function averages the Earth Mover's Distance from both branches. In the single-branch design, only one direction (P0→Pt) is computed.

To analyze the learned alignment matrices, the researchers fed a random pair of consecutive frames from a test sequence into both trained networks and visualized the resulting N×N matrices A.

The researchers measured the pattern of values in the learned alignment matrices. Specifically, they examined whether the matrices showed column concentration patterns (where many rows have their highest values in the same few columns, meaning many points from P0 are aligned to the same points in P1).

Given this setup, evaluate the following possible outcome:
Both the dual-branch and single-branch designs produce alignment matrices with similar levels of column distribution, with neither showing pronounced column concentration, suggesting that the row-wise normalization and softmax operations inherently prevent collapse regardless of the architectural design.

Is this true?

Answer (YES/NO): NO